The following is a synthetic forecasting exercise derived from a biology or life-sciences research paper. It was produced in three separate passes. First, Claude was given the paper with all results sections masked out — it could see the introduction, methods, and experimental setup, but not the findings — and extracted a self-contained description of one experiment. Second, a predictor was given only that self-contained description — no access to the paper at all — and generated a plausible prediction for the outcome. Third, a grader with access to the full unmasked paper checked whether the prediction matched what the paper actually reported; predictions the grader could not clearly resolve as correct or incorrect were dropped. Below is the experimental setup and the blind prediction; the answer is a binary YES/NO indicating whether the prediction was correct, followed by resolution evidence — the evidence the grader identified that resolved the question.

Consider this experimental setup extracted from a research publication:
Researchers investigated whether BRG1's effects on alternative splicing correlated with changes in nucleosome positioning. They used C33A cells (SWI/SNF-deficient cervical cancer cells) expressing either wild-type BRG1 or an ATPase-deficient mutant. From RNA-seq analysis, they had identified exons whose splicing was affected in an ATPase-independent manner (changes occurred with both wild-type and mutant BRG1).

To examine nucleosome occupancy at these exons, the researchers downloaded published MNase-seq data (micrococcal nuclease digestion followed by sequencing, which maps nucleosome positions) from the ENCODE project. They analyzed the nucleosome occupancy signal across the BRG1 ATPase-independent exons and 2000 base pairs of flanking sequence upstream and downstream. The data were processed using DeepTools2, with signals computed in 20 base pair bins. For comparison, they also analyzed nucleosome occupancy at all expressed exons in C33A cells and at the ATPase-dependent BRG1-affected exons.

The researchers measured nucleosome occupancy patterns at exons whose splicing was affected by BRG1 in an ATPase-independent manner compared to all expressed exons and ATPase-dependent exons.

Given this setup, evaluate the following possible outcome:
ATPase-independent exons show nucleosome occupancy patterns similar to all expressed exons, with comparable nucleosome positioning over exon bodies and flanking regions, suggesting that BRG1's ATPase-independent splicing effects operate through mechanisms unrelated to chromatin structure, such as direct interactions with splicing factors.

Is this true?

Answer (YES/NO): NO